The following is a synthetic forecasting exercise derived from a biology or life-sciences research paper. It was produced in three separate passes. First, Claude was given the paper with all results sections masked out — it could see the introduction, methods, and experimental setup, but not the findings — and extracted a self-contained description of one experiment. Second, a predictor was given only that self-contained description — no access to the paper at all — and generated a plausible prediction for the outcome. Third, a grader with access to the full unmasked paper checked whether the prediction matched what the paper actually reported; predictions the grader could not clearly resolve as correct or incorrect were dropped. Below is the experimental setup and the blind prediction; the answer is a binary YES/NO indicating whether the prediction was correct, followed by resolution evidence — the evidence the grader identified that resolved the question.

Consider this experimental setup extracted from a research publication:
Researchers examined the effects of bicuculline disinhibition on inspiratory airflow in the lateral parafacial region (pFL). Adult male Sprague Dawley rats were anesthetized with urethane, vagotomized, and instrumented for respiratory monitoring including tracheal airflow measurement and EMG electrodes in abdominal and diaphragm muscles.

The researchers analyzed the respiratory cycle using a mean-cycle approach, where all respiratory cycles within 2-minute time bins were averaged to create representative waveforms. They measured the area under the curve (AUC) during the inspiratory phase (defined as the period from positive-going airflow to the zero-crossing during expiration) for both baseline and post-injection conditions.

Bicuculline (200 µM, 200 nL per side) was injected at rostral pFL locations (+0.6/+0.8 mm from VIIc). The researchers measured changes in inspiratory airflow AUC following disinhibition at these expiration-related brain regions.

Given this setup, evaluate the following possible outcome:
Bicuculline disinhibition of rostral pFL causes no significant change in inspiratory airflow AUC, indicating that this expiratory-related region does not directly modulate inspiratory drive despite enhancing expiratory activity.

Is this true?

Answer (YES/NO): NO